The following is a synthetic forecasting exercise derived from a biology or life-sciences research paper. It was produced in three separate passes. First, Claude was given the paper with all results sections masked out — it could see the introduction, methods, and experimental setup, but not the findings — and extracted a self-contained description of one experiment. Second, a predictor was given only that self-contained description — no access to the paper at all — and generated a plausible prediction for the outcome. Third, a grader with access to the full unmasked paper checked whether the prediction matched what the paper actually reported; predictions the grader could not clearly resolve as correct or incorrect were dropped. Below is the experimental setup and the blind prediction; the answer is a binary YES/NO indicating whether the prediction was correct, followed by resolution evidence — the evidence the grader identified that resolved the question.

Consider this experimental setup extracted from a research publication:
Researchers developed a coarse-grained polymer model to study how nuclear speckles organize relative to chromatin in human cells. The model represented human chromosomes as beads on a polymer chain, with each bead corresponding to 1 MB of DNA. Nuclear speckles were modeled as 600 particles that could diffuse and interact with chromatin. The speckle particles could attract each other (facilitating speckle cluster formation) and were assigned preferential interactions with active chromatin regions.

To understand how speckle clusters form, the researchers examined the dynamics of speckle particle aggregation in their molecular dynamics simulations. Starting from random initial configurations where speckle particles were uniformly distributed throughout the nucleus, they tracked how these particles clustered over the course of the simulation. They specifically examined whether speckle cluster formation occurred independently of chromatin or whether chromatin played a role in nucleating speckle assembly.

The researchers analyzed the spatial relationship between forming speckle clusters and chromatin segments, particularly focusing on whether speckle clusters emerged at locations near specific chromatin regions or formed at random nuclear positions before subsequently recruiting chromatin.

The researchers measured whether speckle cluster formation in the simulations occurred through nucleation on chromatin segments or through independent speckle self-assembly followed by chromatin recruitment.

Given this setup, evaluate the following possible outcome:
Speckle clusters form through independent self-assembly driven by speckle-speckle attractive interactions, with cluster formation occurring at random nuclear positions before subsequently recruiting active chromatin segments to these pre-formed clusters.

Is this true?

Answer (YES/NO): NO